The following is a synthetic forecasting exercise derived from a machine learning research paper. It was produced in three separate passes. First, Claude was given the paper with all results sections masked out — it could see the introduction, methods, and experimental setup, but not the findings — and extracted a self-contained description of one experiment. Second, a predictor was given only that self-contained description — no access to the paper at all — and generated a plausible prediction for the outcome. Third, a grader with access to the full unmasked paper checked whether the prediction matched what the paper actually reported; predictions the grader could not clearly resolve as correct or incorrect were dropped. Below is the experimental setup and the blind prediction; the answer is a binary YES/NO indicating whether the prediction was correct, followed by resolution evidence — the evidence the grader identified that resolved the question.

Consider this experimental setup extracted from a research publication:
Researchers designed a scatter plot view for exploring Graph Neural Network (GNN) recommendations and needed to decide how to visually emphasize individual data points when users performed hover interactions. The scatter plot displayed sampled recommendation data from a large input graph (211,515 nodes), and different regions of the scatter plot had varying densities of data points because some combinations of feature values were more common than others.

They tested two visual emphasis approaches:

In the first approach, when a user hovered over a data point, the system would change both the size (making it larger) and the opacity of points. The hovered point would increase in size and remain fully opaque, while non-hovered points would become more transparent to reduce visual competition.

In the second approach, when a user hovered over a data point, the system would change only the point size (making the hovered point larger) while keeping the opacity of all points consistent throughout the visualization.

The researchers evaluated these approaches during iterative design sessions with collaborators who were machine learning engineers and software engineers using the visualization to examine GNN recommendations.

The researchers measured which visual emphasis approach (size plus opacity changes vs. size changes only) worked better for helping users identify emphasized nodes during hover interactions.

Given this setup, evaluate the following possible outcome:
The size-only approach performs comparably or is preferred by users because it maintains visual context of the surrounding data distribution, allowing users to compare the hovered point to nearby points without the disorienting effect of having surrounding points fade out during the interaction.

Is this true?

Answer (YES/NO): YES